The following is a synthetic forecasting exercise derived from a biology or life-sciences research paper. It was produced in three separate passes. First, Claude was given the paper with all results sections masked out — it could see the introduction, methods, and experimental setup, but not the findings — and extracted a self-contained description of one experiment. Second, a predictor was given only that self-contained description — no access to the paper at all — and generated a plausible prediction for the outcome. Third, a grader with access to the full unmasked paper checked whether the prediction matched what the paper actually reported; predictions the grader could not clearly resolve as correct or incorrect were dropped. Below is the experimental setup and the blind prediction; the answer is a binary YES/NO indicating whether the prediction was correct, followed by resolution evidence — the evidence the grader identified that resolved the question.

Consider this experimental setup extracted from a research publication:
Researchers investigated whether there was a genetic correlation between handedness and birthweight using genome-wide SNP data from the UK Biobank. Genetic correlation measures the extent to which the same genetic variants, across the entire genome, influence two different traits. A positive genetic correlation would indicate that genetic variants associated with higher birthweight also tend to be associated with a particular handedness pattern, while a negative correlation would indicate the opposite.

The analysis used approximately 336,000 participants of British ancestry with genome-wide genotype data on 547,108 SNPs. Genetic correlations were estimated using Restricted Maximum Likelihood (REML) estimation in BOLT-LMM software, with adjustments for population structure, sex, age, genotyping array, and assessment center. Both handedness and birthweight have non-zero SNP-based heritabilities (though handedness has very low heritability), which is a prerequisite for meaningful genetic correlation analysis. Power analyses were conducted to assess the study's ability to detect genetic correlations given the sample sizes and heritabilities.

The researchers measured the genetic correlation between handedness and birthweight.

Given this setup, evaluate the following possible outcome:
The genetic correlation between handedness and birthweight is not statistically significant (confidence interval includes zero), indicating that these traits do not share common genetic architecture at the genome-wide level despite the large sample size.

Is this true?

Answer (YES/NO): YES